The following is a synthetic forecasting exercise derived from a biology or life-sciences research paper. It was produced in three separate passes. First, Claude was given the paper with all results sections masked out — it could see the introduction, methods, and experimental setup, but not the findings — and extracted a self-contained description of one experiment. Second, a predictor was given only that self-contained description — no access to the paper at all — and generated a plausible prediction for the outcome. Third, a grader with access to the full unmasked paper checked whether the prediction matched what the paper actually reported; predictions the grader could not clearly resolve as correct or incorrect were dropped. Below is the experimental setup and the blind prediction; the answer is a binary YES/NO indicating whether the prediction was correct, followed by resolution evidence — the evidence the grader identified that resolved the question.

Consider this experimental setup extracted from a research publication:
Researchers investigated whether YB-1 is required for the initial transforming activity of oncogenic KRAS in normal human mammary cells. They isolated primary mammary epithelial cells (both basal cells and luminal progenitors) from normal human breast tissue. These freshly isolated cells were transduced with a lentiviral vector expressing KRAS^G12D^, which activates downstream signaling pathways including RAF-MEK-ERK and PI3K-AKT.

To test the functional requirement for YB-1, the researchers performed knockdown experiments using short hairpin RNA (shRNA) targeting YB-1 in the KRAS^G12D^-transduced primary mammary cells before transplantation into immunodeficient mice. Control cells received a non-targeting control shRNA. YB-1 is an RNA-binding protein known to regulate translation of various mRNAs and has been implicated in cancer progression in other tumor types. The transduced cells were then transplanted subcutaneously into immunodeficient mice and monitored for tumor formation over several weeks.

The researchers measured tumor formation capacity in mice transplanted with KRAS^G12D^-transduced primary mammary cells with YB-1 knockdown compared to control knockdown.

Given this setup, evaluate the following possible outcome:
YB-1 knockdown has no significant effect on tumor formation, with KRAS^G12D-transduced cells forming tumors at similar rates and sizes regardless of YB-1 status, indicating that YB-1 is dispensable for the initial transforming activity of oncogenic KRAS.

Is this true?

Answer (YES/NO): NO